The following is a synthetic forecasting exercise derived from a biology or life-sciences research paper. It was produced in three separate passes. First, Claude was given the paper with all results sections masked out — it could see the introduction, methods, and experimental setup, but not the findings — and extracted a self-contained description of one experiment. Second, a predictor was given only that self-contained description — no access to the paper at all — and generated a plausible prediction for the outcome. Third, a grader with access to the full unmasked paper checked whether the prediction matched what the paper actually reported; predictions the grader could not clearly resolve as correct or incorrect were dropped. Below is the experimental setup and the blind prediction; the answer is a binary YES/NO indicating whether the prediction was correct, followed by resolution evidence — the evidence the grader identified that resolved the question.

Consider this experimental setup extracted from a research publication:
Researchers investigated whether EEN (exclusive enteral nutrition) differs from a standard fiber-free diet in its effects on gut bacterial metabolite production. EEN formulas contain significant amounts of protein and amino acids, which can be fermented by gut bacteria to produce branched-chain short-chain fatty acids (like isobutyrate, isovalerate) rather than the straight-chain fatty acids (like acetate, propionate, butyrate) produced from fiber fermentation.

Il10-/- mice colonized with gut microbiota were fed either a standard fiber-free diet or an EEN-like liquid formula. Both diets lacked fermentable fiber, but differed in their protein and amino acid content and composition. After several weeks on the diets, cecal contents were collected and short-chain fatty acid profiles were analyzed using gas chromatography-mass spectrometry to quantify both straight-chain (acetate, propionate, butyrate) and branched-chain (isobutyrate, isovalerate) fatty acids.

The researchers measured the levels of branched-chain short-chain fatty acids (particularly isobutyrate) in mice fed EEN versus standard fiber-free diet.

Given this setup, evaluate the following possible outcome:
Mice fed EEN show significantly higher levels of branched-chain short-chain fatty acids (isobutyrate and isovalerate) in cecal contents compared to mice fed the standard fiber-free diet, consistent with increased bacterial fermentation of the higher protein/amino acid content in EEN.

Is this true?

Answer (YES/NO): NO